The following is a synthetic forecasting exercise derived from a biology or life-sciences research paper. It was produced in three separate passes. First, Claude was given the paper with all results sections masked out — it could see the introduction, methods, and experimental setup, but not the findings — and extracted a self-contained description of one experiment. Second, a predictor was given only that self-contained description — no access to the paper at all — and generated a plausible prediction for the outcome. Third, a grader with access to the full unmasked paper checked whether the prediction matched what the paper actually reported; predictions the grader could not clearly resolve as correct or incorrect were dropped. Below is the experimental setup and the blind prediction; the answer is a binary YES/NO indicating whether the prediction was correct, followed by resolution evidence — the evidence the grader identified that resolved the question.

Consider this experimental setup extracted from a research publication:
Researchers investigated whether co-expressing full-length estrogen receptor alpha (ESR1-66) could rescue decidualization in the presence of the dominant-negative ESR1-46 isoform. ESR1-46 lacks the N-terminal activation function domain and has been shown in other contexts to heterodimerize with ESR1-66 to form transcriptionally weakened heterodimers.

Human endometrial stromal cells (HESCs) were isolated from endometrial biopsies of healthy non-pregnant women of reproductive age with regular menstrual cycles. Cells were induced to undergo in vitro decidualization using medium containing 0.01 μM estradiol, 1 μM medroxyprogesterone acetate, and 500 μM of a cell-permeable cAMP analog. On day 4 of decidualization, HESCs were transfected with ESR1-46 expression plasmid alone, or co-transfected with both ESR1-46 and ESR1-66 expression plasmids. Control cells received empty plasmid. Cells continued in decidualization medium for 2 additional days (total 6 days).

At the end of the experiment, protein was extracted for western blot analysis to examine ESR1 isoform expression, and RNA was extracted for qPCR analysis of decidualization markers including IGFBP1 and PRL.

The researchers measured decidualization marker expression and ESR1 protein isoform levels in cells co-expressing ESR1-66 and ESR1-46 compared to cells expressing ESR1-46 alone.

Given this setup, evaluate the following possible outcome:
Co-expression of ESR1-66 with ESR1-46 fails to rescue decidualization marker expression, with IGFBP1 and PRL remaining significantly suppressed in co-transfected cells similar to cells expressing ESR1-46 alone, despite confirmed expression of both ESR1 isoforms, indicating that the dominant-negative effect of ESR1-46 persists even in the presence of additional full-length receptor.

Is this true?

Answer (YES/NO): NO